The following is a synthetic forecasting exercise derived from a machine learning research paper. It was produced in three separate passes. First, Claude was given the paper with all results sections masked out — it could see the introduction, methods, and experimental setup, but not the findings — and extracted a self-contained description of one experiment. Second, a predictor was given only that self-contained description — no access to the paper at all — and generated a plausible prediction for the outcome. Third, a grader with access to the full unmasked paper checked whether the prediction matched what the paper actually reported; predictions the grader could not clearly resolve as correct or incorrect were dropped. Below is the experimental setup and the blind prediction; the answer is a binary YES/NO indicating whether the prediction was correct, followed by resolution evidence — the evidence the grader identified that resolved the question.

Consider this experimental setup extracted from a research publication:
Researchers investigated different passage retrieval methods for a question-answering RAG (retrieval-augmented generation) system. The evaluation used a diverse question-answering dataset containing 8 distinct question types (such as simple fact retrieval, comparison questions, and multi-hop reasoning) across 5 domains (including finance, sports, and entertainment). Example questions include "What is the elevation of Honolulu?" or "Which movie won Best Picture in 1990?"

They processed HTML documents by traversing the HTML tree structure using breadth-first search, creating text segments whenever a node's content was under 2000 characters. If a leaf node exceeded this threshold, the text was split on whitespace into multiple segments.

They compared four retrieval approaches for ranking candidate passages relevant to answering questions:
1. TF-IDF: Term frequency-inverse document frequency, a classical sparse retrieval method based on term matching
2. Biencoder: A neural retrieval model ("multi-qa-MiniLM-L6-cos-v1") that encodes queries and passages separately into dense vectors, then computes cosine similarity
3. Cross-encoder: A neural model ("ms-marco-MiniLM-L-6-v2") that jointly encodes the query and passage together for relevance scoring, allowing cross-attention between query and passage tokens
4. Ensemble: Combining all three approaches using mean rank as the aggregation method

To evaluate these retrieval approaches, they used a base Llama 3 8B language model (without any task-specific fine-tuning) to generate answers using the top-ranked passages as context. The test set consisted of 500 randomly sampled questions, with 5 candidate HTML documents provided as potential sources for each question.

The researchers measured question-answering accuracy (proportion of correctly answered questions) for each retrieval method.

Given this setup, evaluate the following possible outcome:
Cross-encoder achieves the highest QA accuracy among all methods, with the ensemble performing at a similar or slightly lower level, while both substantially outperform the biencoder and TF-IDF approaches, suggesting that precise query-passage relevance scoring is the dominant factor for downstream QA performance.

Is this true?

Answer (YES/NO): NO